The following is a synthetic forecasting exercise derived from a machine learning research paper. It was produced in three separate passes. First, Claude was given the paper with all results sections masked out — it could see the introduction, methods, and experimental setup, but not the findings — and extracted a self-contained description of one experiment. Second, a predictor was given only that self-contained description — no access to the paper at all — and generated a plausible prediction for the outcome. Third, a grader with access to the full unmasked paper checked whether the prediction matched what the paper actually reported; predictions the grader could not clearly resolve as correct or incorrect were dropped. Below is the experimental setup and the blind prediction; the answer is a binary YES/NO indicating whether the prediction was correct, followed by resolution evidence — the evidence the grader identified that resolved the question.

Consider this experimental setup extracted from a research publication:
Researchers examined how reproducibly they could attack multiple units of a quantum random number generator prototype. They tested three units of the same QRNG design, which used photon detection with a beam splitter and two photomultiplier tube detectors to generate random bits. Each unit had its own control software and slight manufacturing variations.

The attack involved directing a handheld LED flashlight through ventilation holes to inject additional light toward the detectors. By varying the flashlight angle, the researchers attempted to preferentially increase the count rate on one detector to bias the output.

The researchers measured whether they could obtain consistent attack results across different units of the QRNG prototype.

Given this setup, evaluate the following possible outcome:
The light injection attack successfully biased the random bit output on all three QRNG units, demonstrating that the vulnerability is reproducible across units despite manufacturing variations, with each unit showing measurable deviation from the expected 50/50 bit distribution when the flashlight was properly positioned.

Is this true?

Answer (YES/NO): NO